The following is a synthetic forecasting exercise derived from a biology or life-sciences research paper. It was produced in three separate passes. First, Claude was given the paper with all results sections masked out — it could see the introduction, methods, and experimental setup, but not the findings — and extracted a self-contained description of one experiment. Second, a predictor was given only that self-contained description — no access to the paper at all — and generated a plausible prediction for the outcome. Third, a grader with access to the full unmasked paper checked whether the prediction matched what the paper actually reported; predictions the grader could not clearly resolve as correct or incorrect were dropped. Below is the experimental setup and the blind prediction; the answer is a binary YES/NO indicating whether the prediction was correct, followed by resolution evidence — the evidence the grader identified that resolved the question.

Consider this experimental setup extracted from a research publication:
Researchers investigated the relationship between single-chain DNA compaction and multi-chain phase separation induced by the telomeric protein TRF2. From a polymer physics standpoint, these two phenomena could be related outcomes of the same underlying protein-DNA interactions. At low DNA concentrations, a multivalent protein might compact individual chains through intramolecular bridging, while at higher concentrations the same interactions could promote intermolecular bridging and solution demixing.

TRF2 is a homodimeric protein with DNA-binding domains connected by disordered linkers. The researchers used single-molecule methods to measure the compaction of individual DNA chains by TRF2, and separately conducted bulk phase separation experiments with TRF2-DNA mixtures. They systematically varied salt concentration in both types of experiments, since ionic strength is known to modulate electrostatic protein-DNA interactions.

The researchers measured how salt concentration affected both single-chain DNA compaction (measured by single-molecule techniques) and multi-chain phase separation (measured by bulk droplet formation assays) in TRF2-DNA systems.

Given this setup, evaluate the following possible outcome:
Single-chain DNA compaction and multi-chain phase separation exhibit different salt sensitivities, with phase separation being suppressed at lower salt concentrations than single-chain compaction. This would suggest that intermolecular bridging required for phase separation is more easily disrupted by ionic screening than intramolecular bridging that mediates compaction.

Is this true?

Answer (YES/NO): NO